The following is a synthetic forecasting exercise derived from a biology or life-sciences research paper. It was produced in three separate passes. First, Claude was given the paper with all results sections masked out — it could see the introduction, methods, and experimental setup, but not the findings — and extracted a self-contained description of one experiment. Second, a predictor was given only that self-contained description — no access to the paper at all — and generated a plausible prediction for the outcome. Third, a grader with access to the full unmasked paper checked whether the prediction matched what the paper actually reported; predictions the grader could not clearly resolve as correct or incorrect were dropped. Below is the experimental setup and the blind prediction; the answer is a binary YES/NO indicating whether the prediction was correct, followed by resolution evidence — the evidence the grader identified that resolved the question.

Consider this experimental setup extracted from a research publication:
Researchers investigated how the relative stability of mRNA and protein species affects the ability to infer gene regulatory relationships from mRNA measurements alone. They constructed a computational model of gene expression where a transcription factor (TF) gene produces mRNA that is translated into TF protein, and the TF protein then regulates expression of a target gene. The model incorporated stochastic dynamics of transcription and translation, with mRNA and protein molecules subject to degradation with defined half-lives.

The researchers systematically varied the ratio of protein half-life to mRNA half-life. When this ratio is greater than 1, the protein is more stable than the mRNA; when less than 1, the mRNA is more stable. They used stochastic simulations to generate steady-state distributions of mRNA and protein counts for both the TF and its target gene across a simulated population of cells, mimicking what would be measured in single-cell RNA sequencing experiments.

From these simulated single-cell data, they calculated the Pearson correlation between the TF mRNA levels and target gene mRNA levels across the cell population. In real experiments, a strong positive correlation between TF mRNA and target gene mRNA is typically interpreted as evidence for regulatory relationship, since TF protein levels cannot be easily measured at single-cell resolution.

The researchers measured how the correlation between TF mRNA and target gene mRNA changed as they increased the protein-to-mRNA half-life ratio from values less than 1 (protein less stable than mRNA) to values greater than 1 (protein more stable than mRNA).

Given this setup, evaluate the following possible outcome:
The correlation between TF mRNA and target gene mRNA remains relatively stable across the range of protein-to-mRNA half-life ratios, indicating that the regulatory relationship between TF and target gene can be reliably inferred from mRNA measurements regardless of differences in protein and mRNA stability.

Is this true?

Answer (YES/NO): NO